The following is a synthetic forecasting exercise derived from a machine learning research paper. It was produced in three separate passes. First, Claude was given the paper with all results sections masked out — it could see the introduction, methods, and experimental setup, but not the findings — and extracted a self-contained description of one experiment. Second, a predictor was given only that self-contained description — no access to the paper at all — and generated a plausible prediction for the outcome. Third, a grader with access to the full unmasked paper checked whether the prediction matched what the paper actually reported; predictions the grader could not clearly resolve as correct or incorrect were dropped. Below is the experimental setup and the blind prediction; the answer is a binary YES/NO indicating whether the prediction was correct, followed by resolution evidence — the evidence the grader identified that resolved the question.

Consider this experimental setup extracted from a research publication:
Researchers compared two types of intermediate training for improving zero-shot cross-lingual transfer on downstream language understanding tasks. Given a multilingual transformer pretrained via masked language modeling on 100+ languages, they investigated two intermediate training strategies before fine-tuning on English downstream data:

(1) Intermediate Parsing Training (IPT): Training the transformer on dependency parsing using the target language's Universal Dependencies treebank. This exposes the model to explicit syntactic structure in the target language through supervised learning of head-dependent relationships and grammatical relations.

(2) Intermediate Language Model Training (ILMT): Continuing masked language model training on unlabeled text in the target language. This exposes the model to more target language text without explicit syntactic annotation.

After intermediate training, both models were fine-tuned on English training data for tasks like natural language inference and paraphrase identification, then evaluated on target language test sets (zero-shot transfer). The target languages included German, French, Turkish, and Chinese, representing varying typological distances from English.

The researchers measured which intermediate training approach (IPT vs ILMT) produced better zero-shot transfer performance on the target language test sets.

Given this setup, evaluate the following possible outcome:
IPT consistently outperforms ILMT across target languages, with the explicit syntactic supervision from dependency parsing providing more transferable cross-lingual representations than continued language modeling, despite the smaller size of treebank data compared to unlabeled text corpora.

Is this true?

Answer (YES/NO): NO